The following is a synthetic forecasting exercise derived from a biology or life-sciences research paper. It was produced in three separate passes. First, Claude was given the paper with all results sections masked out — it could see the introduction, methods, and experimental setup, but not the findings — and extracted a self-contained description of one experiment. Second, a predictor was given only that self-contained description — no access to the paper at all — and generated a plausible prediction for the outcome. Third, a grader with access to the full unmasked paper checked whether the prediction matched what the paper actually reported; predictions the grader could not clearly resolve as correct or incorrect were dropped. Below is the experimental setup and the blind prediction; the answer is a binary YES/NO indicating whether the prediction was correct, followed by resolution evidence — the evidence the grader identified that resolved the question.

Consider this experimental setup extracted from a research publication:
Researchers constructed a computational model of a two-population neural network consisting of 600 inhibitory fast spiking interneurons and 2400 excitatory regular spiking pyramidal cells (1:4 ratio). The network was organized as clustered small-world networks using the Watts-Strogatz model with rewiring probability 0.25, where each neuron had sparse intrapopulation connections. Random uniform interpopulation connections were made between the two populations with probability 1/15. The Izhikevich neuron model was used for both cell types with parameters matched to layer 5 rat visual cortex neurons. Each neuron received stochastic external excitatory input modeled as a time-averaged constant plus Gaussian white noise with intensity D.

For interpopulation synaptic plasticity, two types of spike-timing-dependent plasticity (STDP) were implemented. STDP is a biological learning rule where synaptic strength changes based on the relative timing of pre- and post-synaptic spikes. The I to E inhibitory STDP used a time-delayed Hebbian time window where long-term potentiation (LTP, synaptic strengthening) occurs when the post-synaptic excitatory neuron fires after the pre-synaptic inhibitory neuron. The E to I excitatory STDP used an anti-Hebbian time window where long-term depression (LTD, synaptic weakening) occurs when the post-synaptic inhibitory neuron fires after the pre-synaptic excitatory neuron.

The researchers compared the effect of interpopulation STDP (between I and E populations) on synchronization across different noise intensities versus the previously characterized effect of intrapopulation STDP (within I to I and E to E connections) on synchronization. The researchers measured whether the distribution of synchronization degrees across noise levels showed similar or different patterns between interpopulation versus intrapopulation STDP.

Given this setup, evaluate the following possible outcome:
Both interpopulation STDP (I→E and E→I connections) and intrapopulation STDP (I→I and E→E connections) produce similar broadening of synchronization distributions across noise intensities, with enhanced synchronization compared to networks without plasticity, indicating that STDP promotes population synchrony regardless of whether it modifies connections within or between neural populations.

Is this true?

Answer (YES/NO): NO